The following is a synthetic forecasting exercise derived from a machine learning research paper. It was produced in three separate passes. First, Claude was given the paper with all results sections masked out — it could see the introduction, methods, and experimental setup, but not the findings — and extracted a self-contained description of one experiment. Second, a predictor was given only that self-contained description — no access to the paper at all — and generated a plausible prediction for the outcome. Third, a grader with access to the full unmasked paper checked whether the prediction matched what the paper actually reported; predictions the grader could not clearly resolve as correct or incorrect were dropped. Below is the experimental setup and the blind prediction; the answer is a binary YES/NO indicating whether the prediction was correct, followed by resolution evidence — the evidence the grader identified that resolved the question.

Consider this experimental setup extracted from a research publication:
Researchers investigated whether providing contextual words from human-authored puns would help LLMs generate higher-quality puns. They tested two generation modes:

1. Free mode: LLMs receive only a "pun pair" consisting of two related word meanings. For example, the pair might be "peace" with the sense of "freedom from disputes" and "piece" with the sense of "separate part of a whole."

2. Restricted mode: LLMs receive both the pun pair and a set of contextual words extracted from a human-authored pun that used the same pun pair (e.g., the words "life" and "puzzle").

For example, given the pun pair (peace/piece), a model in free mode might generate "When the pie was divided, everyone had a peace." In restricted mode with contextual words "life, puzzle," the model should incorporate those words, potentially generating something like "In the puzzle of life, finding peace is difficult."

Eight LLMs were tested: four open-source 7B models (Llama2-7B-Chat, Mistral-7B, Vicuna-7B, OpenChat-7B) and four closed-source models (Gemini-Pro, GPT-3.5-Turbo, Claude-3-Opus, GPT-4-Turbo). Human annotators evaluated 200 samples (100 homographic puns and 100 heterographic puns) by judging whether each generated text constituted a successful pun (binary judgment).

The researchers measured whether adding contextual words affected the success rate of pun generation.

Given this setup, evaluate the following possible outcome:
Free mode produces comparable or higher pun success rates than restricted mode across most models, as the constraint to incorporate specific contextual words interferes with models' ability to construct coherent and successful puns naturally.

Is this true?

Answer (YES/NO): NO